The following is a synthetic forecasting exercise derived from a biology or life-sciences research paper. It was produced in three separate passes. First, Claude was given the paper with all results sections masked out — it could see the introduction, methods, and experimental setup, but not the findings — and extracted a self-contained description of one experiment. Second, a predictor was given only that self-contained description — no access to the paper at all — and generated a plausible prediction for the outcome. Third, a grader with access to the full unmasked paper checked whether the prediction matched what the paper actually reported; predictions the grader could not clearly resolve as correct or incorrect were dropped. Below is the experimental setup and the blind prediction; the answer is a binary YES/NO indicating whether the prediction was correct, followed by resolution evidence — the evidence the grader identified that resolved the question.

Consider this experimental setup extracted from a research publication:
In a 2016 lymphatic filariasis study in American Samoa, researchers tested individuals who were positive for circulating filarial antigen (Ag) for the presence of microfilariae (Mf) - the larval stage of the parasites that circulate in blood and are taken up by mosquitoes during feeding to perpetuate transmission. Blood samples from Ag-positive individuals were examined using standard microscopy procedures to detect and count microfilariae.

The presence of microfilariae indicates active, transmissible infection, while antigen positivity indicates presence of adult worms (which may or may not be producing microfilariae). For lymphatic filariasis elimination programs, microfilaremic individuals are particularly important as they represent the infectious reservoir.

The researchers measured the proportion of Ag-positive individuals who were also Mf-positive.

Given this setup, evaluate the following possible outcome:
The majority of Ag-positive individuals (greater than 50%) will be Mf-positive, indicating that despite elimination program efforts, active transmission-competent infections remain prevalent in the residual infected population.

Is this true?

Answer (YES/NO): NO